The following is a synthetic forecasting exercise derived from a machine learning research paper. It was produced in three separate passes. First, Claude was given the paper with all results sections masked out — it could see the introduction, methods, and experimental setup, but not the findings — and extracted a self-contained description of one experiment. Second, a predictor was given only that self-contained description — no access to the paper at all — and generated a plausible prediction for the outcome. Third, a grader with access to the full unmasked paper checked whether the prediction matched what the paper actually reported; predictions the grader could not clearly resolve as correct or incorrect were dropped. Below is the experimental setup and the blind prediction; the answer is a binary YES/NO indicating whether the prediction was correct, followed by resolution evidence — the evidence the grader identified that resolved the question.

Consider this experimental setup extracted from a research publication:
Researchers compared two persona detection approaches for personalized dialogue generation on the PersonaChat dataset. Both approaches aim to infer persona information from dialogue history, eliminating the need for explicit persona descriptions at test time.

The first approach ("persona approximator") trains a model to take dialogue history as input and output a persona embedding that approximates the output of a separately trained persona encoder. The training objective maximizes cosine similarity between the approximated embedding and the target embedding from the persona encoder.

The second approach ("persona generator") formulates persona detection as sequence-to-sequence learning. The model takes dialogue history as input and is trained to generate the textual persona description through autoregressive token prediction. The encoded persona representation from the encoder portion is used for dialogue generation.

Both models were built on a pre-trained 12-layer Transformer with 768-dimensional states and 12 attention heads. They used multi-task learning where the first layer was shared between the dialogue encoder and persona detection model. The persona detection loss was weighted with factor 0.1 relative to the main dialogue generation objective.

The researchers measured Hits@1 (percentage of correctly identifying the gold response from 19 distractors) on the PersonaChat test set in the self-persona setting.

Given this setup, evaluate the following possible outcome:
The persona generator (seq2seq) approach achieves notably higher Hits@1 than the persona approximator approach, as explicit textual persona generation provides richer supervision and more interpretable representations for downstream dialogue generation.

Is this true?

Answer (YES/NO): YES